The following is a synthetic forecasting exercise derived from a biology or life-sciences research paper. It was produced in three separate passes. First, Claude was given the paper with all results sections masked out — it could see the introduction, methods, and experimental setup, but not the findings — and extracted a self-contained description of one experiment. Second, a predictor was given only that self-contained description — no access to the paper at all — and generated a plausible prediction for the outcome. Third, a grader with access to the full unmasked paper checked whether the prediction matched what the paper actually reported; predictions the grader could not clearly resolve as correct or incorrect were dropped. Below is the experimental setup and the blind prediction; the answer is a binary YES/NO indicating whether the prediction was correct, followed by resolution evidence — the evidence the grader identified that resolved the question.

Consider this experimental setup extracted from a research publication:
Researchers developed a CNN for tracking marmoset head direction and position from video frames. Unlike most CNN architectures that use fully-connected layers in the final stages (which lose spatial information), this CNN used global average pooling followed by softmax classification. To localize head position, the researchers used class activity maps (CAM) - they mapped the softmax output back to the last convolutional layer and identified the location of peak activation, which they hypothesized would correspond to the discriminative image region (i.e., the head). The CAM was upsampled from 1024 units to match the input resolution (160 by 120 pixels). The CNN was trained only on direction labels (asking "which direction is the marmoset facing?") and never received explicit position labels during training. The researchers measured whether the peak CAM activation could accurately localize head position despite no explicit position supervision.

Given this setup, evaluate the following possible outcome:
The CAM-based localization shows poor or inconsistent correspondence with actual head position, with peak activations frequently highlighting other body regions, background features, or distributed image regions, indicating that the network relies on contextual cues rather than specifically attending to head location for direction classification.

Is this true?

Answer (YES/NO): NO